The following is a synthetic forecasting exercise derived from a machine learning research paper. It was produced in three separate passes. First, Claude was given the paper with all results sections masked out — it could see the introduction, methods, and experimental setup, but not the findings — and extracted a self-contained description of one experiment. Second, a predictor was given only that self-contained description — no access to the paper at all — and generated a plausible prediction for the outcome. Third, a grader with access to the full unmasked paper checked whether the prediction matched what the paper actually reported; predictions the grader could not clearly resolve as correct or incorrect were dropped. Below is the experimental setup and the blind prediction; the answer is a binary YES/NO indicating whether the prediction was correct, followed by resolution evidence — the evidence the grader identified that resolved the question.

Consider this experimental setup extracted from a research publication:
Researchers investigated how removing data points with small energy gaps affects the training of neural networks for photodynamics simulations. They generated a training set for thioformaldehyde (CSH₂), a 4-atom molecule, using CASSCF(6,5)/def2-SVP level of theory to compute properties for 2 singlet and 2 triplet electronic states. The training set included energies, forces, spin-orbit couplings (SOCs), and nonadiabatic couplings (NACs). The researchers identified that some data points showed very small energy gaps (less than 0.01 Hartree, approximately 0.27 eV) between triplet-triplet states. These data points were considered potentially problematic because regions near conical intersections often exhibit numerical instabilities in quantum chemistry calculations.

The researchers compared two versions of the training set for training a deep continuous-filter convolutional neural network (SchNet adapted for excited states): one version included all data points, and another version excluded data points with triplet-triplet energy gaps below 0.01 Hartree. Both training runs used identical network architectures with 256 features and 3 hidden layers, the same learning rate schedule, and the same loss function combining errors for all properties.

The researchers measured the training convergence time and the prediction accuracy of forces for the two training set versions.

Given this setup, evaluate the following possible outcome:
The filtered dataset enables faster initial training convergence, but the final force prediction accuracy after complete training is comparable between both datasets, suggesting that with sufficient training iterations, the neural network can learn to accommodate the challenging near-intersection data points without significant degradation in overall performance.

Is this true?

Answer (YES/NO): NO